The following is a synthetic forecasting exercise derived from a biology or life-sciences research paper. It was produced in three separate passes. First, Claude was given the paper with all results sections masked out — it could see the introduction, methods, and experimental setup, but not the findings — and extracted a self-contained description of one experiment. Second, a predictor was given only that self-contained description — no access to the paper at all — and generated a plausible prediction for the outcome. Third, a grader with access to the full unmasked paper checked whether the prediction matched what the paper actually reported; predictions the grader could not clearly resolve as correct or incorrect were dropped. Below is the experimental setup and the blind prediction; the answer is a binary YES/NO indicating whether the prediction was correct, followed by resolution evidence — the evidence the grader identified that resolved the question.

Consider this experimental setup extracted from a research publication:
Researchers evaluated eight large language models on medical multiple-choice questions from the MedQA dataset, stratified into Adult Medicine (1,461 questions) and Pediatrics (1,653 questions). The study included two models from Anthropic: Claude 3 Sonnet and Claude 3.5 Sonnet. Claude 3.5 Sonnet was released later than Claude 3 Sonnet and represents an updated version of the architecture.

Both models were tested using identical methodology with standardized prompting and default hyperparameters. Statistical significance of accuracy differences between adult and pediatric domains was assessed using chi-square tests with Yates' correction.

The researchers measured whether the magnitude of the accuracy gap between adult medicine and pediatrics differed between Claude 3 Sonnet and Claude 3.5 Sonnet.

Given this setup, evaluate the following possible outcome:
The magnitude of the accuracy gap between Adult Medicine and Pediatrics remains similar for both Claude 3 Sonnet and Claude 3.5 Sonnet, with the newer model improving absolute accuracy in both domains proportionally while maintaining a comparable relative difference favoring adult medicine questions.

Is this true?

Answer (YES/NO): NO